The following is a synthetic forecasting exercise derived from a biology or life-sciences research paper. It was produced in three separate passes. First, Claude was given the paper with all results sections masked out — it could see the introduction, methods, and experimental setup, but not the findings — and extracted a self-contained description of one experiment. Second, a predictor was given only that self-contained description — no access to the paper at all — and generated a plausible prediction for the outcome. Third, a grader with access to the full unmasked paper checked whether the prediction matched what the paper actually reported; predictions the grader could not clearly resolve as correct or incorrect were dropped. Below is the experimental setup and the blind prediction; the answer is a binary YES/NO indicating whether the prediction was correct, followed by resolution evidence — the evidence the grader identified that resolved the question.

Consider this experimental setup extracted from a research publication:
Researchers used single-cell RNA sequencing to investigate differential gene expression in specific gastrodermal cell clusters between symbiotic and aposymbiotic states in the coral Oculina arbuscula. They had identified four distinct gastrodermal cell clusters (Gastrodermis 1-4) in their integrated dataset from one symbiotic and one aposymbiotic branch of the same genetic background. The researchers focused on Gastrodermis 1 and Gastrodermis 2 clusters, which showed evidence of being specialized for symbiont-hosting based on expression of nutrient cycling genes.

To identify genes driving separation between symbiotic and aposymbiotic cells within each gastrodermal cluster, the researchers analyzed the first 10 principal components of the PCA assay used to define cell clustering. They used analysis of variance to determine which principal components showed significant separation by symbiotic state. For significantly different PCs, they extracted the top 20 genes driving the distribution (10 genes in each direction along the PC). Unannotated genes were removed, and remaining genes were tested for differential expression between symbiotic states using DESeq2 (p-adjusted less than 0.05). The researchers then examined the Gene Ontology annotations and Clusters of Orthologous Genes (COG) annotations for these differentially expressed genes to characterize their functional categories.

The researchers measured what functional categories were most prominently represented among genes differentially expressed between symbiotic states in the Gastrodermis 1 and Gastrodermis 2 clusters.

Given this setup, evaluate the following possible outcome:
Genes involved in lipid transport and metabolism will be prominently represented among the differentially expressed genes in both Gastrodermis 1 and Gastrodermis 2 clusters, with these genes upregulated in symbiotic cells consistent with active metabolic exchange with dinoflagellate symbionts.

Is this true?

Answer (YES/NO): NO